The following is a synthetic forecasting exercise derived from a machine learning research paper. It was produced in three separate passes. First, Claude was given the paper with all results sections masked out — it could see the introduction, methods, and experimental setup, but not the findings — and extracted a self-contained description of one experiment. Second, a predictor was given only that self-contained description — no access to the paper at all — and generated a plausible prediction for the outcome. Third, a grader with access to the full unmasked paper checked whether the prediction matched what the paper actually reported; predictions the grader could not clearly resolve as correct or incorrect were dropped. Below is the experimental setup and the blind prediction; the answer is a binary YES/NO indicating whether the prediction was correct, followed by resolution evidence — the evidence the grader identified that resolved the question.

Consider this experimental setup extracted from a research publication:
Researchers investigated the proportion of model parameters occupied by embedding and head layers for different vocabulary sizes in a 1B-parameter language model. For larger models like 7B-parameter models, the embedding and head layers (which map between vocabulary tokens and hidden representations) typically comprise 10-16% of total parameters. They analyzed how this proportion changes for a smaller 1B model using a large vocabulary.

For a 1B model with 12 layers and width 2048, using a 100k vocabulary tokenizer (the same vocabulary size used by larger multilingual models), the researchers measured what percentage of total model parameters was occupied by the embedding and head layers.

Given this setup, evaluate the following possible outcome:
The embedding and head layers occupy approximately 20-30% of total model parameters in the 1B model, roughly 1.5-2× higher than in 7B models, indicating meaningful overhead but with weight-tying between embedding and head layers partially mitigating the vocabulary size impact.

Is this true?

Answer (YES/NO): NO